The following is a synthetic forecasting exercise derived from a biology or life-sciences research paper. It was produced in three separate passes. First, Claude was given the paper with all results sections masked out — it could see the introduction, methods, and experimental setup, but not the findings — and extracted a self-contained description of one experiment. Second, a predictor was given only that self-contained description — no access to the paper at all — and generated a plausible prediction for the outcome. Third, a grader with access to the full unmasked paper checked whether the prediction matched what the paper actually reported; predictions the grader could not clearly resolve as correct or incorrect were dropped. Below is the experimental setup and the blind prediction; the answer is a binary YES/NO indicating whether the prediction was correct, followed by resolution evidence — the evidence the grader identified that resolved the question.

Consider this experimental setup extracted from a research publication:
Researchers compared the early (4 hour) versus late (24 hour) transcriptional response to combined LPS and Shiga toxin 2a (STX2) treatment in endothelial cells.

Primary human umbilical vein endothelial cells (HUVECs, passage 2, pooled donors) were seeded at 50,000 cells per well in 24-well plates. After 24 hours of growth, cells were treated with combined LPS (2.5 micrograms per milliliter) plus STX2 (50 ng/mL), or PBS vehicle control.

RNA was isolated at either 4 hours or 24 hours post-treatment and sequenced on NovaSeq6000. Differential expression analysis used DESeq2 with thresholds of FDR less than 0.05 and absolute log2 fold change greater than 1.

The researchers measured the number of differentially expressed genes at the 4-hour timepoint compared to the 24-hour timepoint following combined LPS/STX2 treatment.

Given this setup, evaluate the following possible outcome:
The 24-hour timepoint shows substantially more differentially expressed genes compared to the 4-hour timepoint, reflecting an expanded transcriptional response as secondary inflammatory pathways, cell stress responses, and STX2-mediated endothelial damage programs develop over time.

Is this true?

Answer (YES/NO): YES